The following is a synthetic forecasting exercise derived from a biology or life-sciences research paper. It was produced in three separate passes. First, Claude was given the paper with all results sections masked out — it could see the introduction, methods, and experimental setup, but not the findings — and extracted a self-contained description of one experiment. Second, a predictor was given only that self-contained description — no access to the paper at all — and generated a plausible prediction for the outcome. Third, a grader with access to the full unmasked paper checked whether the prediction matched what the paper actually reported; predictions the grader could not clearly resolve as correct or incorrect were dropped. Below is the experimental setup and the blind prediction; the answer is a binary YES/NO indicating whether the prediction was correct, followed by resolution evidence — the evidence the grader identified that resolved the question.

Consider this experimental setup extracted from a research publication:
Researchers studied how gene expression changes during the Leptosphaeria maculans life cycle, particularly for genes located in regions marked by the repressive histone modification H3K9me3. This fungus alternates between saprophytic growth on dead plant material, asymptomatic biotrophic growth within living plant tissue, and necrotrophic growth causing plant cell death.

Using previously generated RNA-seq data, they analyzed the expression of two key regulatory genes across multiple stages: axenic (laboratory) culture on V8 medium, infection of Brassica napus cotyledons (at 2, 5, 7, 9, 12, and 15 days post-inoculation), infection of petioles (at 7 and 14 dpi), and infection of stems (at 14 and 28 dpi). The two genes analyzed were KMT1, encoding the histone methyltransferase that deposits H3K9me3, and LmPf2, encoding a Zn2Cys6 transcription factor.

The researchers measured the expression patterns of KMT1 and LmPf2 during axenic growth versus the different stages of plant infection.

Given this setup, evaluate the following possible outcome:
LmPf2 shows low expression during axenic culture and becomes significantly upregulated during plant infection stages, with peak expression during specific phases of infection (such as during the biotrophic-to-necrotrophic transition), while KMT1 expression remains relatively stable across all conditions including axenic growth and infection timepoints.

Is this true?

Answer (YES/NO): NO